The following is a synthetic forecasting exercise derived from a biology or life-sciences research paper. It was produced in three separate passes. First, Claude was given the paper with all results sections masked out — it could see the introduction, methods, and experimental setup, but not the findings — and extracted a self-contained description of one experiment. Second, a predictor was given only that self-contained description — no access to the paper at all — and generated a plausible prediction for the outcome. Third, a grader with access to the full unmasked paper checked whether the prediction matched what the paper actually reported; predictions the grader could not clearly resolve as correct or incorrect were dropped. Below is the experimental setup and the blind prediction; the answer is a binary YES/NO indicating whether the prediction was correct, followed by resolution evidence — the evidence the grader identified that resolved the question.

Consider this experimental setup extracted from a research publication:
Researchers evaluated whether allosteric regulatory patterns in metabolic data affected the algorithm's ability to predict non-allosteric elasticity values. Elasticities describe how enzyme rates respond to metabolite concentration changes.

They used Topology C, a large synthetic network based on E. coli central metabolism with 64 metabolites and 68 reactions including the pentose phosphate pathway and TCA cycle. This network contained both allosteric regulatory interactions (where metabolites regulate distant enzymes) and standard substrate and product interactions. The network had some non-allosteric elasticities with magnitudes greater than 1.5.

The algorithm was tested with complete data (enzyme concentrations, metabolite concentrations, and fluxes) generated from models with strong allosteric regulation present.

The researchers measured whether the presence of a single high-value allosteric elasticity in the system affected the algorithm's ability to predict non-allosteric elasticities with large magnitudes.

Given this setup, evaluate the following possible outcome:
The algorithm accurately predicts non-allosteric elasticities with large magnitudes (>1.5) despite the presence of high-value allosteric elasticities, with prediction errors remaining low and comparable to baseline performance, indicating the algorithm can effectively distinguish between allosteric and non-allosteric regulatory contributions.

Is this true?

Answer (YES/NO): NO